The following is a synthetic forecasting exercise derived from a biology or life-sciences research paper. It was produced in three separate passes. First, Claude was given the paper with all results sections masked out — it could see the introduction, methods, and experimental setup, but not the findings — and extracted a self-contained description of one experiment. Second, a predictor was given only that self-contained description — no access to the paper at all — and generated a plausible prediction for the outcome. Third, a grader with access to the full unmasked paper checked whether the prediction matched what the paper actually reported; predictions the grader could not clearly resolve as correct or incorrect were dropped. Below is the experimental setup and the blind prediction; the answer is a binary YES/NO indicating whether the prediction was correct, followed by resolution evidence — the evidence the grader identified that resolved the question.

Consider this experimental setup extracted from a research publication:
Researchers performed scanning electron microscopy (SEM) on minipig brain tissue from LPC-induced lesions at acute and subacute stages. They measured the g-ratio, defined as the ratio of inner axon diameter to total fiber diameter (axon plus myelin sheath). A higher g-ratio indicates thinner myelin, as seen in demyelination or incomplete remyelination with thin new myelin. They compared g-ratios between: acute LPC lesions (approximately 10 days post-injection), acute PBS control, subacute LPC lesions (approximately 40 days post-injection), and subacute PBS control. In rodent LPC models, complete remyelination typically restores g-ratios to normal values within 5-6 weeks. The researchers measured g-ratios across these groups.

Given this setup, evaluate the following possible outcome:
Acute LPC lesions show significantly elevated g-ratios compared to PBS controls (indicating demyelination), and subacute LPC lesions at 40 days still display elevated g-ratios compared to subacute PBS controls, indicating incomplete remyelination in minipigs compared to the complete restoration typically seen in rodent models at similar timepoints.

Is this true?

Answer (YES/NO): YES